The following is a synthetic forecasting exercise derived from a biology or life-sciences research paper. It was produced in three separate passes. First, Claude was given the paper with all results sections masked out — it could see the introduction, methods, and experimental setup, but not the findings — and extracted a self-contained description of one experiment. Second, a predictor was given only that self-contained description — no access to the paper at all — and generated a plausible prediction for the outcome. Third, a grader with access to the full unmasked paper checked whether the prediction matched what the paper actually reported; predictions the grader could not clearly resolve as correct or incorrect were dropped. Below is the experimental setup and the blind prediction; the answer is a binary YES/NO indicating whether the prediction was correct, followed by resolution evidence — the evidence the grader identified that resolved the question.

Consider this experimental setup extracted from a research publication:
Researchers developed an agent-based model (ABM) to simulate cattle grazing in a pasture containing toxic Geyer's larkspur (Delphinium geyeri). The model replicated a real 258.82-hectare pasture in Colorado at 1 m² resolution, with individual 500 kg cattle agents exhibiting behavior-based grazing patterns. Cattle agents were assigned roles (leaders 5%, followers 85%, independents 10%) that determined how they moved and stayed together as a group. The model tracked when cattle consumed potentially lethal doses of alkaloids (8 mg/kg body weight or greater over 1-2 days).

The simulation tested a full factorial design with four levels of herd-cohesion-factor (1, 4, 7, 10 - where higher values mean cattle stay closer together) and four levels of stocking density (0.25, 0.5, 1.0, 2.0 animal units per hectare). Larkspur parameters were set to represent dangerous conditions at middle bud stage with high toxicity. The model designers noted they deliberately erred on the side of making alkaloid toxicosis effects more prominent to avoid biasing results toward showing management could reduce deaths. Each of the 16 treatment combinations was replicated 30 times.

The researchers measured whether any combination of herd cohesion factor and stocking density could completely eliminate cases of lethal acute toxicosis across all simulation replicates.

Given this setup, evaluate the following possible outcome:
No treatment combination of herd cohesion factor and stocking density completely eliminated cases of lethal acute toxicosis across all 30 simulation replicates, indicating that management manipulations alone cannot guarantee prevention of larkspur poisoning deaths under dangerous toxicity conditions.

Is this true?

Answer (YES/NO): NO